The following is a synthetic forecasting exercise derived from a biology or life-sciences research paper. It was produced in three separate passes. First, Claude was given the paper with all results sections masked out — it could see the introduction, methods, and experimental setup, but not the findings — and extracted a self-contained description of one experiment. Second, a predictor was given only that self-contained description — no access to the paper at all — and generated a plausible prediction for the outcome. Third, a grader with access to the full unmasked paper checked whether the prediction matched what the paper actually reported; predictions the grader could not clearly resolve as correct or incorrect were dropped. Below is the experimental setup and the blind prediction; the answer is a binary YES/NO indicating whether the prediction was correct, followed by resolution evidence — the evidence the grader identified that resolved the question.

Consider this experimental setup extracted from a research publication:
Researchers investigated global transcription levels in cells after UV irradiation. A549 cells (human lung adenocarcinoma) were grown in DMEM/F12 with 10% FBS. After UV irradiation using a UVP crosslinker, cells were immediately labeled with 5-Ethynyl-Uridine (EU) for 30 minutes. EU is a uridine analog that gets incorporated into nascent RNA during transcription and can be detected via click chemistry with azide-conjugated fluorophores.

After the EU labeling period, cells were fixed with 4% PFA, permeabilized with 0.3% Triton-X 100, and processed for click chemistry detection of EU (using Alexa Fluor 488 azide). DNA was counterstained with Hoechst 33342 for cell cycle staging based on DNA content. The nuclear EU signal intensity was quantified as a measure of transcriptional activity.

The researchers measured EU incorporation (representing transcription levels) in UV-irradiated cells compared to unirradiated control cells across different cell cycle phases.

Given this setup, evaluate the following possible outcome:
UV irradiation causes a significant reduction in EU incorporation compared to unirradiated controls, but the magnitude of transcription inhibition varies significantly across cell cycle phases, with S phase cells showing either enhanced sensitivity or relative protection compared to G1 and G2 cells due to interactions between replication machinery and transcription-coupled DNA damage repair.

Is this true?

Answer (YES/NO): NO